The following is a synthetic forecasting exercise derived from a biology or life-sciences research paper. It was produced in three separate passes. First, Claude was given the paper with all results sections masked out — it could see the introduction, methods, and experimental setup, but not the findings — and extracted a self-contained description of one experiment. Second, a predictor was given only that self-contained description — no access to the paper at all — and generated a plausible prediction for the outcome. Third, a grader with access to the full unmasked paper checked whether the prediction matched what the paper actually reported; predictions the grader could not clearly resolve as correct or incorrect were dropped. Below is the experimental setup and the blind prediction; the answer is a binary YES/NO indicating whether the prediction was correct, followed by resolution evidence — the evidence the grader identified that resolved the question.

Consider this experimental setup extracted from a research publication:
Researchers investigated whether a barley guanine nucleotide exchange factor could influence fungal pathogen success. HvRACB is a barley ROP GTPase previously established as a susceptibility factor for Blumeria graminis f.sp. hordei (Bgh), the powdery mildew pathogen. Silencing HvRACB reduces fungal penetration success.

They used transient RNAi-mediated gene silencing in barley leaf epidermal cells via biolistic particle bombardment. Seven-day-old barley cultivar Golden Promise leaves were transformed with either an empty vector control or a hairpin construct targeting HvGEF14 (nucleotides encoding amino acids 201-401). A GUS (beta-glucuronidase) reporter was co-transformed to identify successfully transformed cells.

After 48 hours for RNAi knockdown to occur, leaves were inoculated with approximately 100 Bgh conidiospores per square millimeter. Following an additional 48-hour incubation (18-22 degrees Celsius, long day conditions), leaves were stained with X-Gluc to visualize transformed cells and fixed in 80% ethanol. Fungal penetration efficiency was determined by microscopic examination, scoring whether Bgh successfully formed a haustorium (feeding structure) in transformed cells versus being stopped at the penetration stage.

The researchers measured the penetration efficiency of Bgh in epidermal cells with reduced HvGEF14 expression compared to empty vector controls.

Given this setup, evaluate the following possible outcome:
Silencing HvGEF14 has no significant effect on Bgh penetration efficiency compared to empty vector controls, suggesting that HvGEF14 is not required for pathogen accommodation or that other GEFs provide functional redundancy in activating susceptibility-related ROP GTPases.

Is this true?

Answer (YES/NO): NO